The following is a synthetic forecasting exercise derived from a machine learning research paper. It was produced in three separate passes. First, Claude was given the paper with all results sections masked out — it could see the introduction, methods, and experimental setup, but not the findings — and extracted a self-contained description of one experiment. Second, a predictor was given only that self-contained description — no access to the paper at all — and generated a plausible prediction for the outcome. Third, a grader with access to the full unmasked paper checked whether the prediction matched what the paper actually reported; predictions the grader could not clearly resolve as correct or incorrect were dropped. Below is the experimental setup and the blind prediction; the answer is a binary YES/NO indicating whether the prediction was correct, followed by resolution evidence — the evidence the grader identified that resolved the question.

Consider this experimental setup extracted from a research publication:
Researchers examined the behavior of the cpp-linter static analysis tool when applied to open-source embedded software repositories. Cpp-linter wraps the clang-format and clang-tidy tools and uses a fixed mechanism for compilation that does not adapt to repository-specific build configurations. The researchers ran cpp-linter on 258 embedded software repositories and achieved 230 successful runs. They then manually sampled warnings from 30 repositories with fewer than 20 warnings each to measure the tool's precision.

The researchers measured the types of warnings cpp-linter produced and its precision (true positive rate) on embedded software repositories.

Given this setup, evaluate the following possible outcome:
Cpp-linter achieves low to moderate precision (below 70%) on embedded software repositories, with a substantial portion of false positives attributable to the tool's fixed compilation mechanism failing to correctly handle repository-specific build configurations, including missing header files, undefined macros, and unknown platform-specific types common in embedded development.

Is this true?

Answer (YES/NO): NO